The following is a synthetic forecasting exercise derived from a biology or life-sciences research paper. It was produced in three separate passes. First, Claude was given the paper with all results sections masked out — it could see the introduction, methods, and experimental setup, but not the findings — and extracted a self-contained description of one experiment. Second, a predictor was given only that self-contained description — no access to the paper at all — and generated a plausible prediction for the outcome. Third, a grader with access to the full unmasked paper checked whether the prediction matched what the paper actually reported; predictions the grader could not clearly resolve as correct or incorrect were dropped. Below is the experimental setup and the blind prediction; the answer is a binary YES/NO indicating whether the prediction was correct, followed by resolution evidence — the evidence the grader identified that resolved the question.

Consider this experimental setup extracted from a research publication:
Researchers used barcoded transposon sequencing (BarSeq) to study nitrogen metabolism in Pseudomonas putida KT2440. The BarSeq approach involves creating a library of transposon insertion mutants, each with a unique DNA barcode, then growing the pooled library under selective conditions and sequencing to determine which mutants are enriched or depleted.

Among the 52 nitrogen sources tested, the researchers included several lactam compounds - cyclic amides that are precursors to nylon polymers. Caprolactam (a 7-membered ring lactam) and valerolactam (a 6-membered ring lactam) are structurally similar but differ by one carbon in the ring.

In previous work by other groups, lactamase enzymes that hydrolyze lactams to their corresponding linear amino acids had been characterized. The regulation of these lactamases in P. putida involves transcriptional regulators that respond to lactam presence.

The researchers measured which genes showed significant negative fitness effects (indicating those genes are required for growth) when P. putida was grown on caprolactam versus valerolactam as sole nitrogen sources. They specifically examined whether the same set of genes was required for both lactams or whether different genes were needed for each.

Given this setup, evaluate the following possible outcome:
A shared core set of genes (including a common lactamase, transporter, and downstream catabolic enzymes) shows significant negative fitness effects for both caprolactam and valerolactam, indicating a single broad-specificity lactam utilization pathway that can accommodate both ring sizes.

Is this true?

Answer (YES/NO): NO